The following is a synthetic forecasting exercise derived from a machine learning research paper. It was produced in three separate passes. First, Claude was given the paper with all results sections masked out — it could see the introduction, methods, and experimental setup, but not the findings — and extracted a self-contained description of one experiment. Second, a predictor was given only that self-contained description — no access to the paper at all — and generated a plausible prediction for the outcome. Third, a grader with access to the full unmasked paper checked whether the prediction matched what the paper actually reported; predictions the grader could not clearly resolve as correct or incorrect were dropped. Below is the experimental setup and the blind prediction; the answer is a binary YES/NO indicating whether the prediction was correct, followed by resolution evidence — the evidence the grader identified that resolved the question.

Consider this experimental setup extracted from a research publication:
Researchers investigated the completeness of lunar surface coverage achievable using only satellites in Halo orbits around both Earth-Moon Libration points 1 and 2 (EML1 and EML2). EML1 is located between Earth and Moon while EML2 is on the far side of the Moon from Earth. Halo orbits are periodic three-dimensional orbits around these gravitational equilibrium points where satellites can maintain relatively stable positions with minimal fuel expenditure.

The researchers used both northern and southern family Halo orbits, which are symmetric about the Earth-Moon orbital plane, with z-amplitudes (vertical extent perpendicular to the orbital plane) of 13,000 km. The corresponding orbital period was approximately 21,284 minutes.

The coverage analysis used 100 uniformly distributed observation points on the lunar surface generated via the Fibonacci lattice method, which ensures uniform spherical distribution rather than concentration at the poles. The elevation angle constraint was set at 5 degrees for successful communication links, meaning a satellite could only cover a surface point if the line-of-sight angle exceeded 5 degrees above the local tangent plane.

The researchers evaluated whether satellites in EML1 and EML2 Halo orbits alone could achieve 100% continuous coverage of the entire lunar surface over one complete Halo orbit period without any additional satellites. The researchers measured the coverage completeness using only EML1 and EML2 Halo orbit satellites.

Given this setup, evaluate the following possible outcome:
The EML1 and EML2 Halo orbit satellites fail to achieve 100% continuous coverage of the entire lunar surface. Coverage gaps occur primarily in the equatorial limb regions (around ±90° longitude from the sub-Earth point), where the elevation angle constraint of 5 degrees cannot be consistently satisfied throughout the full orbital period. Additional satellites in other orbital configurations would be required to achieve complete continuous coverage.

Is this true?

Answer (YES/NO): YES